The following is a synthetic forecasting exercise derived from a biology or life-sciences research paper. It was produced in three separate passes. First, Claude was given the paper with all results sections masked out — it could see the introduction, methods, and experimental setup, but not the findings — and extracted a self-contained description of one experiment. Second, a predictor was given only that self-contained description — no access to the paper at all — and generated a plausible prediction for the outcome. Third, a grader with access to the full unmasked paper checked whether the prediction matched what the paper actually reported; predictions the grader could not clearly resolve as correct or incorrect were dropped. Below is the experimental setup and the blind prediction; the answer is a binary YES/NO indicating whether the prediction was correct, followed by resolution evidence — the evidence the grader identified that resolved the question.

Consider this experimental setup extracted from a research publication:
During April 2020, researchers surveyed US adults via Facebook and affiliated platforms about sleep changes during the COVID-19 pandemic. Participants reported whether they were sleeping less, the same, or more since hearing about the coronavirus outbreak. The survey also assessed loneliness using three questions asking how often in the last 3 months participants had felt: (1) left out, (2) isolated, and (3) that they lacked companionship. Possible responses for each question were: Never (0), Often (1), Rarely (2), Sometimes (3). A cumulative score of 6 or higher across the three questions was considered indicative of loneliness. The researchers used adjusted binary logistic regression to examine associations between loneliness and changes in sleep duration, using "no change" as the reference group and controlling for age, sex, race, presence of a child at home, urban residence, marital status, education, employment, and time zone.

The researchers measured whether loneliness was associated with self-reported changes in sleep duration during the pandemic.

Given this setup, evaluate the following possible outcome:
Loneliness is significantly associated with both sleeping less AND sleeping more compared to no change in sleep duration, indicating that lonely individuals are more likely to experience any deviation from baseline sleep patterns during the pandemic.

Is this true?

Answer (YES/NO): YES